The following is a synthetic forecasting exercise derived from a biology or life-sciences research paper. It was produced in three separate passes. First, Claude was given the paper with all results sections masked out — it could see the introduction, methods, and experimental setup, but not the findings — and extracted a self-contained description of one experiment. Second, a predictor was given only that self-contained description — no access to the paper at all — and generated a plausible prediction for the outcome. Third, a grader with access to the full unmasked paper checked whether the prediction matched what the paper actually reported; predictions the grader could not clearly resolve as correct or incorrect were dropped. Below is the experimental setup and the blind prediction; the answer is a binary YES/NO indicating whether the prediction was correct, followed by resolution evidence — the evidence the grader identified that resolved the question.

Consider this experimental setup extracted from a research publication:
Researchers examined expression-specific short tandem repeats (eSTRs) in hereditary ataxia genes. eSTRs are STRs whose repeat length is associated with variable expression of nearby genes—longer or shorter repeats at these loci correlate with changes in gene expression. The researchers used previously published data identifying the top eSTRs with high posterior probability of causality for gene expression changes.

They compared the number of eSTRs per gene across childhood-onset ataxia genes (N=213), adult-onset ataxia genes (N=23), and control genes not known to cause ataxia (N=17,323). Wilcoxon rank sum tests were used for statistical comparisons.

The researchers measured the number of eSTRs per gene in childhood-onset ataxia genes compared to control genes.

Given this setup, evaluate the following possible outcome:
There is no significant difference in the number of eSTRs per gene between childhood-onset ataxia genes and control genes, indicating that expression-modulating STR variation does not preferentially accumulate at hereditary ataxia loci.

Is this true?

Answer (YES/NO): NO